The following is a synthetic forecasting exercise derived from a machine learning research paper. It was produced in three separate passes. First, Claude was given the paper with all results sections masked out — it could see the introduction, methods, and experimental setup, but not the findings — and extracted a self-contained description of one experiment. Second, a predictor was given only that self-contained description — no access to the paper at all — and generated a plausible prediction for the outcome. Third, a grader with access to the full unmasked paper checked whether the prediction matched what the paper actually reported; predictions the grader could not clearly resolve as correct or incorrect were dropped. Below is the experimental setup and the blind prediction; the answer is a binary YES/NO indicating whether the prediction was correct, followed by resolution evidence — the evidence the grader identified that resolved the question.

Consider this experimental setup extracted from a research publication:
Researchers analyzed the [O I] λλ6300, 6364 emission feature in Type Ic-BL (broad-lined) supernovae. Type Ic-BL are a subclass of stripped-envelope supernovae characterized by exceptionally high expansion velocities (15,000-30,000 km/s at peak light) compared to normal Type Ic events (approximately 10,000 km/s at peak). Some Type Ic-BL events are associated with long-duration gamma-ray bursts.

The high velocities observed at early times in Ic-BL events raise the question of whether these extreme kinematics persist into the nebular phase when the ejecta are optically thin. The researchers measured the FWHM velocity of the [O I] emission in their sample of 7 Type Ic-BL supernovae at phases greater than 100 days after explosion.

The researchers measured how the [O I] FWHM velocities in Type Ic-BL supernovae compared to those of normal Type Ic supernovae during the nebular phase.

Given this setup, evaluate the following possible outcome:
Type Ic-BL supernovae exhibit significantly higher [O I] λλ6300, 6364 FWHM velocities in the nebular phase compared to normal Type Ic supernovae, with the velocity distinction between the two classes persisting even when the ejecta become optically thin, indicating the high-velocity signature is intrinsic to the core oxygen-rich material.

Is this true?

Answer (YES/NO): NO